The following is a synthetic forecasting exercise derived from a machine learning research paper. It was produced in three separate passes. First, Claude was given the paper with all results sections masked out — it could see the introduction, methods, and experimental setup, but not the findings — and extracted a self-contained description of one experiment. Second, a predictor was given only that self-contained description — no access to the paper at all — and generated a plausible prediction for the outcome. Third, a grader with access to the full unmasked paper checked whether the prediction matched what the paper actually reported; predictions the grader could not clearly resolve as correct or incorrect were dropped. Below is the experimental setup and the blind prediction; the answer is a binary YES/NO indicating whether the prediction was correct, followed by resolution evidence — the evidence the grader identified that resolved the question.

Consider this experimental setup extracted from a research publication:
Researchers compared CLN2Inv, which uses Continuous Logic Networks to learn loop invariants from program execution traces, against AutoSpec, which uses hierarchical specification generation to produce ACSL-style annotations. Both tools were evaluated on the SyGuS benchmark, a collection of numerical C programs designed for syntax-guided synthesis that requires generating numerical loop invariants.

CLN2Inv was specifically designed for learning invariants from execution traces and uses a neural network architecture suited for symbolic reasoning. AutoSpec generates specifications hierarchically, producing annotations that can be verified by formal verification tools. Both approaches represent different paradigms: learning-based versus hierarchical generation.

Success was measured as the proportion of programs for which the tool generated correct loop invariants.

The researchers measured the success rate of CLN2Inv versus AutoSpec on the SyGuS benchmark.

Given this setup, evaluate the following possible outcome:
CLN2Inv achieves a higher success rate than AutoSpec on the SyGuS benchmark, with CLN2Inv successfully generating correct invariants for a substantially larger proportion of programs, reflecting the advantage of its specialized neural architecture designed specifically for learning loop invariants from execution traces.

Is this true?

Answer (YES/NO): YES